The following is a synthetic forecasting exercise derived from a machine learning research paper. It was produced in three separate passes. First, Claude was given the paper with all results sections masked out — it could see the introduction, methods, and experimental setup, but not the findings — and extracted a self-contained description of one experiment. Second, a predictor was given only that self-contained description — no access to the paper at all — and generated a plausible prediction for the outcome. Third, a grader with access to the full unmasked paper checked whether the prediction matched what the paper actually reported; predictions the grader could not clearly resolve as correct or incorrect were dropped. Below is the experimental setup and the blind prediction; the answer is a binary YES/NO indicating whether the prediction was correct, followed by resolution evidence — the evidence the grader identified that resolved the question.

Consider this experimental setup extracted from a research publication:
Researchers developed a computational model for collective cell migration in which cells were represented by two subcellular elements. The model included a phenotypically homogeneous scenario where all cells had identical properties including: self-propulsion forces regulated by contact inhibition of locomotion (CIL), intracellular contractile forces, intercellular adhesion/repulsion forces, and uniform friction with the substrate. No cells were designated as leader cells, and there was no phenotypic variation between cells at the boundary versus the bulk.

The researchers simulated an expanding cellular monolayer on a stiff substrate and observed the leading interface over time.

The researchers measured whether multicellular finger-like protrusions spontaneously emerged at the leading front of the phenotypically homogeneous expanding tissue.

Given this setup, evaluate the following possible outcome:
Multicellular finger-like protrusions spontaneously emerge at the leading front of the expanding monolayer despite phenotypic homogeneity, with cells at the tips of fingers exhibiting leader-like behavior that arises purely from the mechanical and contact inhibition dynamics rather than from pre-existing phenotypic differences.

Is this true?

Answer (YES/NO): NO